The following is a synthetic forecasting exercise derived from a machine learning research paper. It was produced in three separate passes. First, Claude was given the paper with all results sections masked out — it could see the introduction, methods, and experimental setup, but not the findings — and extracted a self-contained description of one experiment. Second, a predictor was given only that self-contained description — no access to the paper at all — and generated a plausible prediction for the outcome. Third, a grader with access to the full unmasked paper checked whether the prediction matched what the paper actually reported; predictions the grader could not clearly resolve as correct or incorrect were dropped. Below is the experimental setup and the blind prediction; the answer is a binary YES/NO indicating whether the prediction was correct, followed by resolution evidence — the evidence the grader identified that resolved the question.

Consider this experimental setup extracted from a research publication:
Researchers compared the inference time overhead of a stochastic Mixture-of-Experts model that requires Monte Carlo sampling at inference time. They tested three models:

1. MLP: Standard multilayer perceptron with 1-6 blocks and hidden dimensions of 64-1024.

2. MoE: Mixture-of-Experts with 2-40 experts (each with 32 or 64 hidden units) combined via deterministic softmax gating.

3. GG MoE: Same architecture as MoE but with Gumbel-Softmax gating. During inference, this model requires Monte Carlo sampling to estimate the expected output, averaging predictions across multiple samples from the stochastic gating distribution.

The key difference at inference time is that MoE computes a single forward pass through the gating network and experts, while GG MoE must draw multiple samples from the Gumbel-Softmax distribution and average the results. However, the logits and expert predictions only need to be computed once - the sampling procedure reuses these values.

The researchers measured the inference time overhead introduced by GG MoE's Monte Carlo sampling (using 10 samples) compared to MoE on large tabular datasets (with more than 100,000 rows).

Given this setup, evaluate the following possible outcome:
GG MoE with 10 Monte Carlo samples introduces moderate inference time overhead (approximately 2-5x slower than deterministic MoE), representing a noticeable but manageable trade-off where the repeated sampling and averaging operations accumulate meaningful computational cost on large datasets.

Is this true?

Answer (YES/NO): NO